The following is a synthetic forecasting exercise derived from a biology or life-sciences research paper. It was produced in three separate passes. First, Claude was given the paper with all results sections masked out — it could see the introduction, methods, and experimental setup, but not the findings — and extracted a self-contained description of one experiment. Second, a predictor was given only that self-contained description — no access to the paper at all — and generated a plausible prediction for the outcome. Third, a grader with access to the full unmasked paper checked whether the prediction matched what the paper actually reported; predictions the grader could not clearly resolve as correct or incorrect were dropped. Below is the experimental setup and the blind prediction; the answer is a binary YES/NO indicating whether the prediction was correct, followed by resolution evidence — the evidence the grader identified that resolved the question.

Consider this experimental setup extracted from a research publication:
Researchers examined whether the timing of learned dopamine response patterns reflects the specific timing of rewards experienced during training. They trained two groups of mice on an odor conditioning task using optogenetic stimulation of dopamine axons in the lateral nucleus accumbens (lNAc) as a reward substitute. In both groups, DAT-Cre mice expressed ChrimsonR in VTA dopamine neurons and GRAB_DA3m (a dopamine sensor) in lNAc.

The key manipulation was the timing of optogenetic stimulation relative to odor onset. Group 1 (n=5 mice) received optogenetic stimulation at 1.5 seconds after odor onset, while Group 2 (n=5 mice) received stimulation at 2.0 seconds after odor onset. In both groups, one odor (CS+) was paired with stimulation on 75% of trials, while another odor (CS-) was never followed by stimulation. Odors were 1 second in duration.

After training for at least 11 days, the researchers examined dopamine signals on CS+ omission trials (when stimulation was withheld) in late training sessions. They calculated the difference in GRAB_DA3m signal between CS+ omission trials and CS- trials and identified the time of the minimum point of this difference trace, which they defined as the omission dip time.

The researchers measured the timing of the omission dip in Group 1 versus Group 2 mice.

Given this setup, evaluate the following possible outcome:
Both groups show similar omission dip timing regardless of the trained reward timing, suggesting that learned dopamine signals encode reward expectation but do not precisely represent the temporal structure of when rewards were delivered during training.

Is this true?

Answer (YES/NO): NO